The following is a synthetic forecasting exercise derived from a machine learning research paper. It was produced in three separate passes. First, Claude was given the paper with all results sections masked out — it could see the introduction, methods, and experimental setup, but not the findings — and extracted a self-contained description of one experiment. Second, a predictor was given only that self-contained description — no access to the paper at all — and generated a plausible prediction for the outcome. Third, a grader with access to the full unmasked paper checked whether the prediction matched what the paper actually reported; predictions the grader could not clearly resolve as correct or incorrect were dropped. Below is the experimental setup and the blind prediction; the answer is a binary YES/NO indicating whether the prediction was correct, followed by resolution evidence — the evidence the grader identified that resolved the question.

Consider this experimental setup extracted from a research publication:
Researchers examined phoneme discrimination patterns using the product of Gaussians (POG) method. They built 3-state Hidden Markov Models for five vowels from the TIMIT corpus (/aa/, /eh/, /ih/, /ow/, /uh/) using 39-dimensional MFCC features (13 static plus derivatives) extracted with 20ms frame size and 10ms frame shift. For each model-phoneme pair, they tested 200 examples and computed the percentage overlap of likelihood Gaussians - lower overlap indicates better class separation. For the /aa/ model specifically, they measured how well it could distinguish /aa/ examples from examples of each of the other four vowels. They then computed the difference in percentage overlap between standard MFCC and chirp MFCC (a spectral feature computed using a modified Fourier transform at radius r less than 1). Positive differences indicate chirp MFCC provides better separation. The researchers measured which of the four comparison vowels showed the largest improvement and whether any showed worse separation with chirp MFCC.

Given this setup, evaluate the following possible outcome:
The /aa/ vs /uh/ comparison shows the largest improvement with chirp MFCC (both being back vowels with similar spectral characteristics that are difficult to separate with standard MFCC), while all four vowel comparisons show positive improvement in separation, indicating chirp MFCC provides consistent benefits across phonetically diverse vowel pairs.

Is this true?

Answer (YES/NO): NO